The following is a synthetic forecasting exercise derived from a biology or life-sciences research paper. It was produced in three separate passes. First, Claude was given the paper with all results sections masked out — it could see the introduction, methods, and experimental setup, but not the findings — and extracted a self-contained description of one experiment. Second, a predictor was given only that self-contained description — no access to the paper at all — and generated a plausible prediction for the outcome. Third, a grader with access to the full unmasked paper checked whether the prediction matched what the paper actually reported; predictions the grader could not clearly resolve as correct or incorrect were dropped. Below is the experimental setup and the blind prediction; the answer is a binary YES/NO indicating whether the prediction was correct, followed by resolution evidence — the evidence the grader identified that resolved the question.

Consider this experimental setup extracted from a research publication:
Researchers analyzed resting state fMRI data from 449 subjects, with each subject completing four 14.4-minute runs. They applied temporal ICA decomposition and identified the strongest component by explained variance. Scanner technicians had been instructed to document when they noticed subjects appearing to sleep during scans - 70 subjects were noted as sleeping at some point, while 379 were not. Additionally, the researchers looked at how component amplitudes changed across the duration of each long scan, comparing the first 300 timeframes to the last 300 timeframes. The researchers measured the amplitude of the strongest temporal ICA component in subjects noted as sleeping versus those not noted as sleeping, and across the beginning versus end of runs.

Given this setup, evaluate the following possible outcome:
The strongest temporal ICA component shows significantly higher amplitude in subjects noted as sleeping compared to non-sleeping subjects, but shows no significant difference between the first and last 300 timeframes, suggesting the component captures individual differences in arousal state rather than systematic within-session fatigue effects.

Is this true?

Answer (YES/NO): NO